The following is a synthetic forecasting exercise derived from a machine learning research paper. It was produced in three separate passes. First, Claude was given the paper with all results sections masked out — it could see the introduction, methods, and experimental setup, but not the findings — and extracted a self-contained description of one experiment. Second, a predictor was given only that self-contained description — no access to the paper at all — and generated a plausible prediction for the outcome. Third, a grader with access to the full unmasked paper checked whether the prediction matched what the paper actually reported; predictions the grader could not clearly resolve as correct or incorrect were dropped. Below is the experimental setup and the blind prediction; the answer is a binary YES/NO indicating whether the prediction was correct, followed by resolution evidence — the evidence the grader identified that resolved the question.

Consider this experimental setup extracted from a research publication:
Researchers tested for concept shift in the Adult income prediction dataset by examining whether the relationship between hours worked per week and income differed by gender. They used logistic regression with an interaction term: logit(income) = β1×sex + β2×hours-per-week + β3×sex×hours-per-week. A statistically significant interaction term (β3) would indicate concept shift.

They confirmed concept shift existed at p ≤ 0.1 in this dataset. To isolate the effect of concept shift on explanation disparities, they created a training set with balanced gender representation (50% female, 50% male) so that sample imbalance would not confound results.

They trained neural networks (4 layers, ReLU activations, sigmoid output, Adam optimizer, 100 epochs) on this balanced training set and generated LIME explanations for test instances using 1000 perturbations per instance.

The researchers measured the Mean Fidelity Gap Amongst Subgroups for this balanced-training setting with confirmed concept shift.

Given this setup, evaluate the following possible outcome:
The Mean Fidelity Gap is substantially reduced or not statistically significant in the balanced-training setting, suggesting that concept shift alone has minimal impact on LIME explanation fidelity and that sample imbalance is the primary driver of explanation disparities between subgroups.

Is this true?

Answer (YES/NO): NO